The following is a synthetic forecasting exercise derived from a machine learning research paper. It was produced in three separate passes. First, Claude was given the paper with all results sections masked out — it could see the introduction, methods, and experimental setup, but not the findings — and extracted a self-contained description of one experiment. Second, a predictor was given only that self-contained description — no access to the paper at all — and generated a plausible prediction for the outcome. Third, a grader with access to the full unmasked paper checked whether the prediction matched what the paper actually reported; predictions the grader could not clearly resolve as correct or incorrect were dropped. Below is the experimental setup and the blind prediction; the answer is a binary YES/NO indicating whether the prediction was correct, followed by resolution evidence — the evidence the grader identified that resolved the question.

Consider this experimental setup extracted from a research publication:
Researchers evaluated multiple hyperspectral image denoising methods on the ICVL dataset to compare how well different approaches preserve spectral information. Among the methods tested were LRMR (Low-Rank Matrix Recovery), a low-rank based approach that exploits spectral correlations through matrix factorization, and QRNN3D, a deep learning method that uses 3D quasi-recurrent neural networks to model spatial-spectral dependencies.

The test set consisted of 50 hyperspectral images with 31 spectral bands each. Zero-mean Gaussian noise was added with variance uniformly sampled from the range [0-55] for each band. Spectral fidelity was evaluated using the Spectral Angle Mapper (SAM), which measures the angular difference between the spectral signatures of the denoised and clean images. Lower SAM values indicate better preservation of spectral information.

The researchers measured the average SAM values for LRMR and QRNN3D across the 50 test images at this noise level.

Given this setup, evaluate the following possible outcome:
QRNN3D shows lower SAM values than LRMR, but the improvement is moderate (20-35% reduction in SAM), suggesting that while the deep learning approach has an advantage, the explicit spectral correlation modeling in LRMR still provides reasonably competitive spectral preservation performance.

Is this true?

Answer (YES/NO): NO